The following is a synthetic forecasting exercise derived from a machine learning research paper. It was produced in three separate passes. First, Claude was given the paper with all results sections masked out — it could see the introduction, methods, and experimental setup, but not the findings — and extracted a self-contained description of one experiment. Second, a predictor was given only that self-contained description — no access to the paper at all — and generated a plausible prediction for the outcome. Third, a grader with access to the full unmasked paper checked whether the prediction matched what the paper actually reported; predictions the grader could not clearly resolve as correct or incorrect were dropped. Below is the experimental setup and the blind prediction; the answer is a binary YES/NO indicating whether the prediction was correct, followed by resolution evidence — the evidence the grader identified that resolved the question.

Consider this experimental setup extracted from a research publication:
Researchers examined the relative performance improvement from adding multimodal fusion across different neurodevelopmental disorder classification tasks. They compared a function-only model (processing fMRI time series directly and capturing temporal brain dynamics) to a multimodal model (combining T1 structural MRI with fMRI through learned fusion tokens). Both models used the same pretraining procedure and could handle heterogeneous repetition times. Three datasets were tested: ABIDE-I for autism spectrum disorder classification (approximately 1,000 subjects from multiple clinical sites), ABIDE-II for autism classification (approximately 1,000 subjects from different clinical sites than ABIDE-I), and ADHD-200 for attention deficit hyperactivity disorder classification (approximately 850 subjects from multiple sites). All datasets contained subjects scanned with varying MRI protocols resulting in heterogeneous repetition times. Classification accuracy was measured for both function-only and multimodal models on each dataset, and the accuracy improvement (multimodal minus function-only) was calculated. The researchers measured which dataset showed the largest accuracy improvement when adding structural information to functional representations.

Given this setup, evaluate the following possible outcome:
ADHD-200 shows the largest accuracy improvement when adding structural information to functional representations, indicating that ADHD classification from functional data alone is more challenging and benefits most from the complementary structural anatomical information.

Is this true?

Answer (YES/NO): NO